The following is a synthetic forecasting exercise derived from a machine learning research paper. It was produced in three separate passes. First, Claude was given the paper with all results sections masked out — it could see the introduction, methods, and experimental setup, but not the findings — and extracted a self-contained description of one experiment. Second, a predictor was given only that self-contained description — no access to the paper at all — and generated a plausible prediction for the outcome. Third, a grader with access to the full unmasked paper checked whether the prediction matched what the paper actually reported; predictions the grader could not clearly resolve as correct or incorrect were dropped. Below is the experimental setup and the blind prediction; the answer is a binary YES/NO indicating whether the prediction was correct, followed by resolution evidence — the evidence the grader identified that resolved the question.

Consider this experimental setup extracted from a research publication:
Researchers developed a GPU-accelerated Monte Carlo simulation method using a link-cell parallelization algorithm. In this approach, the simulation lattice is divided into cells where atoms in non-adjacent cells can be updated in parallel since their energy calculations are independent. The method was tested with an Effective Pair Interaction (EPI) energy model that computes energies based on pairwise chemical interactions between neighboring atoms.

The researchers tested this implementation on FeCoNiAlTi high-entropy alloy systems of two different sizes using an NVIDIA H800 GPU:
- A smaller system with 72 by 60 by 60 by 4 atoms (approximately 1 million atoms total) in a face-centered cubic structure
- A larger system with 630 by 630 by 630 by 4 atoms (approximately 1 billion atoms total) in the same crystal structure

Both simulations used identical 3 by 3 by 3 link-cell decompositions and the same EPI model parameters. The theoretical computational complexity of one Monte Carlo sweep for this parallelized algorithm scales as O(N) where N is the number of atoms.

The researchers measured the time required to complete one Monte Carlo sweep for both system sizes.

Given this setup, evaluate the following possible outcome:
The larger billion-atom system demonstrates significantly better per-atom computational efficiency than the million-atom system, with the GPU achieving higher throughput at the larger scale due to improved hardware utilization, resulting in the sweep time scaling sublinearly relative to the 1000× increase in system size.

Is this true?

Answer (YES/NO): YES